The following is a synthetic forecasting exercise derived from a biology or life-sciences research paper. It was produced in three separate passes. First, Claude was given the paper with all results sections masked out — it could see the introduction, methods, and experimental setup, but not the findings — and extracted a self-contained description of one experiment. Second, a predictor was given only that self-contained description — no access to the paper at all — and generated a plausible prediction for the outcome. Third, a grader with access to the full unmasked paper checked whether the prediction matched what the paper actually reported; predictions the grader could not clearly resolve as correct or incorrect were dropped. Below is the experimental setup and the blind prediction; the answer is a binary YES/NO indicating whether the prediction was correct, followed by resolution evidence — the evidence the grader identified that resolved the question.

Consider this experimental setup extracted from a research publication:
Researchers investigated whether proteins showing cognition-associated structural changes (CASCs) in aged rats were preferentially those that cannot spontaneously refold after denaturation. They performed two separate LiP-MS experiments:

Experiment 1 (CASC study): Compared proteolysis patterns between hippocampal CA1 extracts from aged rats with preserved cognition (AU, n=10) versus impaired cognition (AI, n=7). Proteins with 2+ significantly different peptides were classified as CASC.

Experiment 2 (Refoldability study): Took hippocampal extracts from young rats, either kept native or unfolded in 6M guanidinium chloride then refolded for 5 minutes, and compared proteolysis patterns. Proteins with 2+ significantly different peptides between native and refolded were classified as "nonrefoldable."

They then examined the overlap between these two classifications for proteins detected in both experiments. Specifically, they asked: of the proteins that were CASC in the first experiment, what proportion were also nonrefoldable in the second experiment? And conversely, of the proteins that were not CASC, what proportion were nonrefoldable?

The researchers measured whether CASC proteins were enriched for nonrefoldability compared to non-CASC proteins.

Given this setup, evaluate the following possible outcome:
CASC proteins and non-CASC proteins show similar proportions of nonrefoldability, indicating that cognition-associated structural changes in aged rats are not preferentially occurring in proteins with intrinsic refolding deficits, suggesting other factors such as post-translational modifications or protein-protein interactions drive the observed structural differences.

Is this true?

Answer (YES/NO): NO